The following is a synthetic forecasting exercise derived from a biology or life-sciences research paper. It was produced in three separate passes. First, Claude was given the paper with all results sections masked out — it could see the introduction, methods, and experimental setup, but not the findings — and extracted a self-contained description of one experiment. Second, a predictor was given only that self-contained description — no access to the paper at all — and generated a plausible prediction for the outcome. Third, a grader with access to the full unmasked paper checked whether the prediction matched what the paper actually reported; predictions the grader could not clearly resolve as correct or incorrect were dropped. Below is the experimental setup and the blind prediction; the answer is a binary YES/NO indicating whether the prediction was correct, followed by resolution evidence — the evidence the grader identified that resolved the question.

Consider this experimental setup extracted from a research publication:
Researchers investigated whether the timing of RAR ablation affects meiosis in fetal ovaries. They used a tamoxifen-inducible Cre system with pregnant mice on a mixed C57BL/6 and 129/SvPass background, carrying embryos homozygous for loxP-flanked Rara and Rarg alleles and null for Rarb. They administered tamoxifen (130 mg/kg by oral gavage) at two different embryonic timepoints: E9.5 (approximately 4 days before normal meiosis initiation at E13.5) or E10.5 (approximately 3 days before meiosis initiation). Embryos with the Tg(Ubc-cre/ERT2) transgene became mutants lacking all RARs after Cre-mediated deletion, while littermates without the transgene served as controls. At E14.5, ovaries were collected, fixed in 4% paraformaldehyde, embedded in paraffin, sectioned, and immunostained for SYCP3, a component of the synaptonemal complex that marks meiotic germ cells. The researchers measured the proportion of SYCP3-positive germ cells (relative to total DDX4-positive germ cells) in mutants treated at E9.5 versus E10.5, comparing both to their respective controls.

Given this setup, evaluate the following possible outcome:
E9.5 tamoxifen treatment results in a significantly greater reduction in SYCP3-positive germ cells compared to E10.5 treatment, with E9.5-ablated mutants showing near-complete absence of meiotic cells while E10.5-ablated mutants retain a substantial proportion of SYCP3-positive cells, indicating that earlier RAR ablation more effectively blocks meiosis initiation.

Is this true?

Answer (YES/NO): NO